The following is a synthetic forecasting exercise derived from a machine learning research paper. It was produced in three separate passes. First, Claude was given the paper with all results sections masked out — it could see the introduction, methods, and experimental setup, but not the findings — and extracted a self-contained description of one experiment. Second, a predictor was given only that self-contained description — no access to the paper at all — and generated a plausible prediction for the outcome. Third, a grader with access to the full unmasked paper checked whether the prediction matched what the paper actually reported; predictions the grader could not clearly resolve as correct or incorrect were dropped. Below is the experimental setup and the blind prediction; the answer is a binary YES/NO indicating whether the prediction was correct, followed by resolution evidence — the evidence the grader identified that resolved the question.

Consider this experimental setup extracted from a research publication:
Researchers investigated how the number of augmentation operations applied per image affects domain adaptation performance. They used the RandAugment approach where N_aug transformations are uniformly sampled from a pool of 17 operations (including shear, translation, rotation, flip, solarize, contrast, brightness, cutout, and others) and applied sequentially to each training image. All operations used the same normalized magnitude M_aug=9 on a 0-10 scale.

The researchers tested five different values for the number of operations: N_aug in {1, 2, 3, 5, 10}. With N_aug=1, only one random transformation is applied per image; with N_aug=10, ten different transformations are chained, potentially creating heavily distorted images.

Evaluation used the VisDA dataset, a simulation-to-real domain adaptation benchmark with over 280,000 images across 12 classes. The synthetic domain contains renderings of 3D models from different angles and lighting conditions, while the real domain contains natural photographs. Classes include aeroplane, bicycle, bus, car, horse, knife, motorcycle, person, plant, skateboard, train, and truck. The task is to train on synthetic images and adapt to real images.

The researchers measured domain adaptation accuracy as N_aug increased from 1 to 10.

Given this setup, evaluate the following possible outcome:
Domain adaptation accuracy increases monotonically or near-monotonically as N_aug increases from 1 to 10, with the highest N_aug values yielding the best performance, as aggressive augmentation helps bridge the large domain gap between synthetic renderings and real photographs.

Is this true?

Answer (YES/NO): NO